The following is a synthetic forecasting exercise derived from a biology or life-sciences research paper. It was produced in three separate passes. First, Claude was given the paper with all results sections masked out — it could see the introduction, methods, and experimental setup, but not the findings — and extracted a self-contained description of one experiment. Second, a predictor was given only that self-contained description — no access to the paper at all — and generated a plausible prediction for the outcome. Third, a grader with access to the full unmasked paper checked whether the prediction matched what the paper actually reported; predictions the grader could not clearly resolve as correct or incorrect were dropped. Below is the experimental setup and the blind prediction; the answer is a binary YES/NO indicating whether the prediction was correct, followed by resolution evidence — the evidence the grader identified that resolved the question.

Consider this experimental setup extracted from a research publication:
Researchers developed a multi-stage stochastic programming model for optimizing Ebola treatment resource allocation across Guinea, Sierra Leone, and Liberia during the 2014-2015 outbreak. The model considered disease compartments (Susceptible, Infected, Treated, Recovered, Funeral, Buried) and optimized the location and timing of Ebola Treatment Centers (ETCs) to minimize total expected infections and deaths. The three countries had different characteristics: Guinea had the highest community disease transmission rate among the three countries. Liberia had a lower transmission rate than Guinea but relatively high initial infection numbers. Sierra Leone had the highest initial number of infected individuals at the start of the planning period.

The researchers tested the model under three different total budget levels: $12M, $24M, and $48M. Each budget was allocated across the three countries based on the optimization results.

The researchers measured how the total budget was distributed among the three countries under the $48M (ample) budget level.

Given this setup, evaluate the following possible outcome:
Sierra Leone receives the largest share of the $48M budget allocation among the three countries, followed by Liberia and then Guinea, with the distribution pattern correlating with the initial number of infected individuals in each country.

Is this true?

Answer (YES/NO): YES